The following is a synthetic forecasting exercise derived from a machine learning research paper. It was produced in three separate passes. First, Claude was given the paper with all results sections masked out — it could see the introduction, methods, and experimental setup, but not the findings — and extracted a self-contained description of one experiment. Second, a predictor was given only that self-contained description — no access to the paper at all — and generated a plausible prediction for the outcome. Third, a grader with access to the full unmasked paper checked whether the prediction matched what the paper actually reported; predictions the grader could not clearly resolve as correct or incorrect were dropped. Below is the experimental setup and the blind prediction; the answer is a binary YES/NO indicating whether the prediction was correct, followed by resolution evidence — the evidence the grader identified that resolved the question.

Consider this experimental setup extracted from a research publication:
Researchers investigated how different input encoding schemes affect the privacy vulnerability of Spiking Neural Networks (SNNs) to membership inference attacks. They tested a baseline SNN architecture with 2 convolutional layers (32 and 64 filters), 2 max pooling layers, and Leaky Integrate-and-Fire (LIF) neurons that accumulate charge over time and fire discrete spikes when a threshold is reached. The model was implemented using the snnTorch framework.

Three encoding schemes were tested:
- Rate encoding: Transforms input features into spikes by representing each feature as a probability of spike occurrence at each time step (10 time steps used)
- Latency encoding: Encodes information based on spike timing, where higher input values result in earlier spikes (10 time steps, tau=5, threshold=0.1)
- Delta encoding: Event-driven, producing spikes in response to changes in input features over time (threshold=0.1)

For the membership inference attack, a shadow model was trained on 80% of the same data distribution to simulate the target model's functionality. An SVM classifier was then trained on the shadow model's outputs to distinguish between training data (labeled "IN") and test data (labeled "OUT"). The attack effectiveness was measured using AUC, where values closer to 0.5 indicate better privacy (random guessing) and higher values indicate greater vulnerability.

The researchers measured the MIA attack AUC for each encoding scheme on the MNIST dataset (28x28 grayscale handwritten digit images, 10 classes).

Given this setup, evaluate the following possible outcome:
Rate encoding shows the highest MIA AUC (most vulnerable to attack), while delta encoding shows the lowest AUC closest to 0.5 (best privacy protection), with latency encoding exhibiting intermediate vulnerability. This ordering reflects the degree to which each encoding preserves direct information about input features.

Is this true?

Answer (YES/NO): NO